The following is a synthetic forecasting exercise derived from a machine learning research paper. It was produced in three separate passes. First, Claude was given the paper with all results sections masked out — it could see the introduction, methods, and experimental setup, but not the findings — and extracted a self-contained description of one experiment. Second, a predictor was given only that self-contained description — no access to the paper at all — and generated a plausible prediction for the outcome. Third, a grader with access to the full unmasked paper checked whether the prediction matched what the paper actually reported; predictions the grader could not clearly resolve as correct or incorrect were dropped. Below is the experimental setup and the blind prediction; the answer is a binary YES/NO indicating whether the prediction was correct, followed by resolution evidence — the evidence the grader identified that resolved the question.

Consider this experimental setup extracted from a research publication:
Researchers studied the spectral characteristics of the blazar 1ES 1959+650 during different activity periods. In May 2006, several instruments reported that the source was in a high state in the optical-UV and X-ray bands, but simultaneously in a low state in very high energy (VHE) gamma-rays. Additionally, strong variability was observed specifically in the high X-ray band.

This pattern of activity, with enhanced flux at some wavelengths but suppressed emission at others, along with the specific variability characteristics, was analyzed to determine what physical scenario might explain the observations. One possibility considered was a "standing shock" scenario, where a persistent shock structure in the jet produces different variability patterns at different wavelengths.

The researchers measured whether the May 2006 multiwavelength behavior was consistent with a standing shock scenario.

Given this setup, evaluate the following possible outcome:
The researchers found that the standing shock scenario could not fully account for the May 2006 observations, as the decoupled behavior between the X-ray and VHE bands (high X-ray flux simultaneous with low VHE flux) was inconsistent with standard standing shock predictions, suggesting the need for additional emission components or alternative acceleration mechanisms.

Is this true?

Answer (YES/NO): NO